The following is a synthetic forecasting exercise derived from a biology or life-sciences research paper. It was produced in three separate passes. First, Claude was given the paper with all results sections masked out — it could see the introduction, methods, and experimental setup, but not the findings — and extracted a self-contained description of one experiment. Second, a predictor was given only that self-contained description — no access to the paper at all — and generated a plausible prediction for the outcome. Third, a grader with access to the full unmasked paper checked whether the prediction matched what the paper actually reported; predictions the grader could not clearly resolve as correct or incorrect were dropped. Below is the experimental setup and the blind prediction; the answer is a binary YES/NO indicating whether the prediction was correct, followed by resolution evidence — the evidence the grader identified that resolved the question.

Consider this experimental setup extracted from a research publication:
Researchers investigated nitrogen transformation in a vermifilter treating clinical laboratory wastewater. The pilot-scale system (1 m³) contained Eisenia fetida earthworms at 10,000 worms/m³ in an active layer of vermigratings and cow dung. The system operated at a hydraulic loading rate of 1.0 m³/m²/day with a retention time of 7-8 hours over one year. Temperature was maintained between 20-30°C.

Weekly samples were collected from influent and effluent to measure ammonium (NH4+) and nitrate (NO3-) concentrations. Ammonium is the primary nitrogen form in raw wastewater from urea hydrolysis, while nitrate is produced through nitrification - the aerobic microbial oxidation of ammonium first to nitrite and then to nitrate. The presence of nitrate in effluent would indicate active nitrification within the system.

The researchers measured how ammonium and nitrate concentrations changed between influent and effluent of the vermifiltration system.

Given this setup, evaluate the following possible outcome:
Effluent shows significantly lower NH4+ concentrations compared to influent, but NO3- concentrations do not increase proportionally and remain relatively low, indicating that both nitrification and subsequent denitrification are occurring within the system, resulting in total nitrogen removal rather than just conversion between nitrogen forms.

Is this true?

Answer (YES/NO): NO